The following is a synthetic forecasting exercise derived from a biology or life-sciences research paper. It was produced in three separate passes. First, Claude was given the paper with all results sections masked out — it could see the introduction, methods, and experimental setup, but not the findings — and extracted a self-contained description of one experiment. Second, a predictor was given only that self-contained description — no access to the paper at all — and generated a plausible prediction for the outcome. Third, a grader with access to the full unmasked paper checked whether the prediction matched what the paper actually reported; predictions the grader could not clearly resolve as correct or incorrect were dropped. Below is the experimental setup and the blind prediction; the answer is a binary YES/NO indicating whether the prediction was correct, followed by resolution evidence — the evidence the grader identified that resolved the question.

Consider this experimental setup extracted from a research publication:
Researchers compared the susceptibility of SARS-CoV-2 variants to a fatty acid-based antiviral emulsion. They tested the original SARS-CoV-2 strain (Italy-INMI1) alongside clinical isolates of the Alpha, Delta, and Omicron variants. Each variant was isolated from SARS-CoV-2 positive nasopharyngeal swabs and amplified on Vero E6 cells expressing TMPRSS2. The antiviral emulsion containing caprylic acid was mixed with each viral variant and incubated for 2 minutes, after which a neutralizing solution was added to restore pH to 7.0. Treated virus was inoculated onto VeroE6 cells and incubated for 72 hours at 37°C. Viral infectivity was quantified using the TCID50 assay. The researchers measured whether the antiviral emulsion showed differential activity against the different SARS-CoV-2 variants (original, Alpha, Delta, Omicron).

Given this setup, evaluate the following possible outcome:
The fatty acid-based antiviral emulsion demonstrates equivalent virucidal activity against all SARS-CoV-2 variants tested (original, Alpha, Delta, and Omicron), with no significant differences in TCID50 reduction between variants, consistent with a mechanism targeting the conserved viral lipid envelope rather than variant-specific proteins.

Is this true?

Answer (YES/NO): NO